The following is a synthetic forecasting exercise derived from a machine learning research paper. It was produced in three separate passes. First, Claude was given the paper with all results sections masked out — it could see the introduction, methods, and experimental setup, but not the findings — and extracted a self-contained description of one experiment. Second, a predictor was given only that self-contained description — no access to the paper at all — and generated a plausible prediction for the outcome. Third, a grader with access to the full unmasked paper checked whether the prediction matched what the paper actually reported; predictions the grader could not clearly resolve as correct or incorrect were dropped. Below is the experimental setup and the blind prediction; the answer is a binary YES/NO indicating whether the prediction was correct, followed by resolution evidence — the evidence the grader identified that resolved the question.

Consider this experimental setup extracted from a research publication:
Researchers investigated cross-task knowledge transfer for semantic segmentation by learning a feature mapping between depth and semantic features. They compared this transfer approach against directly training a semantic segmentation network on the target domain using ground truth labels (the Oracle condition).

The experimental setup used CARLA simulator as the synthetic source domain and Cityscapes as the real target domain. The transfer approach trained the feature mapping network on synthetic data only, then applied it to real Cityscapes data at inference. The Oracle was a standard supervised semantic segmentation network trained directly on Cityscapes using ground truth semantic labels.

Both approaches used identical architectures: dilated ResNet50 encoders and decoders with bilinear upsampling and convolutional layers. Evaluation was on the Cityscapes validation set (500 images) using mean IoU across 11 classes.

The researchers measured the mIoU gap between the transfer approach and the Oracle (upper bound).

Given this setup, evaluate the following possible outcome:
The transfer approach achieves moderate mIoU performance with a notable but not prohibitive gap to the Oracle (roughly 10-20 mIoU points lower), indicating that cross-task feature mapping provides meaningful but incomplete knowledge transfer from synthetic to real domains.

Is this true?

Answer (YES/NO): YES